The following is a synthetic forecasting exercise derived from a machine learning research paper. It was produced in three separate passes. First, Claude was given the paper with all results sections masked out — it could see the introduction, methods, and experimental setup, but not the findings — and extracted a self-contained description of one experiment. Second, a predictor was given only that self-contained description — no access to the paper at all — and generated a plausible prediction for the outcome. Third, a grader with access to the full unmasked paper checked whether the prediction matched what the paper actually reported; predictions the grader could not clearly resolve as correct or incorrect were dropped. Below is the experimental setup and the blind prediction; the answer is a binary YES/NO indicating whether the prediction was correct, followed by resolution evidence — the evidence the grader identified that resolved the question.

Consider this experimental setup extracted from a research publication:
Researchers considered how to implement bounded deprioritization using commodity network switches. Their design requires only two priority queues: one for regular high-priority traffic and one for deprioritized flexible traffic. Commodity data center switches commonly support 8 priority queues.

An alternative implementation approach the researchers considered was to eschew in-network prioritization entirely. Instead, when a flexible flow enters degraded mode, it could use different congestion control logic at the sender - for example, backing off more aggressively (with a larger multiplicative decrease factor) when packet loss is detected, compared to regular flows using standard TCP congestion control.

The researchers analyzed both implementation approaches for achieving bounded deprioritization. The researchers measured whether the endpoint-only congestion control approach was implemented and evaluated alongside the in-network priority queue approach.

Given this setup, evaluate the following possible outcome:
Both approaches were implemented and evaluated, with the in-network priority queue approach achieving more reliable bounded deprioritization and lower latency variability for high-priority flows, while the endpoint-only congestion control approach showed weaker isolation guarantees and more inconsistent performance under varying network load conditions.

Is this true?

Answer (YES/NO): NO